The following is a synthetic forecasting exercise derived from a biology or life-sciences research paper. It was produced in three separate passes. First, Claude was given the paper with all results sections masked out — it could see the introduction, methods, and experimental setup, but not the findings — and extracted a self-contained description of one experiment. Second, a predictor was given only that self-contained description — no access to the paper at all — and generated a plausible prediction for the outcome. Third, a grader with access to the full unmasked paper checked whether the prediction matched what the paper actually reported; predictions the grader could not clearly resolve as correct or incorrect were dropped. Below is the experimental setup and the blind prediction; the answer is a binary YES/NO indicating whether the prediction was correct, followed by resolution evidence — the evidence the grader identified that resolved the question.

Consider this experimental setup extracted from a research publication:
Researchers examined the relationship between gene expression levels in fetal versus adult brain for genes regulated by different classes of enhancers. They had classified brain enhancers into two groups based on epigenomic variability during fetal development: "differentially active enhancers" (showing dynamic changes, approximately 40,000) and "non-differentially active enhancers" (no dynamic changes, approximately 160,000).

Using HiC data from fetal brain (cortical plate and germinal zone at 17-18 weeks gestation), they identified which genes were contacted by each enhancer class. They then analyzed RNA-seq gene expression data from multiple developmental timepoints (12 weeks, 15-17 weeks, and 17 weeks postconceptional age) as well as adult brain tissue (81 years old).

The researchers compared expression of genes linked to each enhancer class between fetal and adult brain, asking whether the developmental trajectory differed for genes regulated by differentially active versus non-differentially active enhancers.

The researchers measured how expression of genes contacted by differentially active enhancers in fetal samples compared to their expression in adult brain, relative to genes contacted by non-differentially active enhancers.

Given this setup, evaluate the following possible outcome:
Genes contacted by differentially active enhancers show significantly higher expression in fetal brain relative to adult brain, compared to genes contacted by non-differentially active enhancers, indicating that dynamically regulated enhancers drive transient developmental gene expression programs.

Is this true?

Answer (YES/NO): YES